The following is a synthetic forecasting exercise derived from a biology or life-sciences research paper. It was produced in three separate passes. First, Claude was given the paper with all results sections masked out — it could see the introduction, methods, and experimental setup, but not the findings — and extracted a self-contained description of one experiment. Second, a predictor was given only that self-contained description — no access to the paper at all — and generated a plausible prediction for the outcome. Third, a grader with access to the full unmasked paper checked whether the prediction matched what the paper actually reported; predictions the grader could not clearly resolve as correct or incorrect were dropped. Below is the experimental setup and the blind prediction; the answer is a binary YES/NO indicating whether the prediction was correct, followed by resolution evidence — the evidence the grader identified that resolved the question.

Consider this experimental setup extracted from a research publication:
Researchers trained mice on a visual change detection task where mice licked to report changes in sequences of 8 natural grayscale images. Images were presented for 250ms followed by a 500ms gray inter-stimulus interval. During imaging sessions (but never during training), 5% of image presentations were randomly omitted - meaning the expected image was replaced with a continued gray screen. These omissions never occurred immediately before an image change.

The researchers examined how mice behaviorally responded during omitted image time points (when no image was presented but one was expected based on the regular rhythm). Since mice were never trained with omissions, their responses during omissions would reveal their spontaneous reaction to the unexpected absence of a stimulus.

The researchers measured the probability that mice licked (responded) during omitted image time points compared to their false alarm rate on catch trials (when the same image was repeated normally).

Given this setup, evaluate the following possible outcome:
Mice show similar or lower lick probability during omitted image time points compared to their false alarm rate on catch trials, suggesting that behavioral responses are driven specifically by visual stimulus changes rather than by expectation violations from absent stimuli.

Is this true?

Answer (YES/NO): YES